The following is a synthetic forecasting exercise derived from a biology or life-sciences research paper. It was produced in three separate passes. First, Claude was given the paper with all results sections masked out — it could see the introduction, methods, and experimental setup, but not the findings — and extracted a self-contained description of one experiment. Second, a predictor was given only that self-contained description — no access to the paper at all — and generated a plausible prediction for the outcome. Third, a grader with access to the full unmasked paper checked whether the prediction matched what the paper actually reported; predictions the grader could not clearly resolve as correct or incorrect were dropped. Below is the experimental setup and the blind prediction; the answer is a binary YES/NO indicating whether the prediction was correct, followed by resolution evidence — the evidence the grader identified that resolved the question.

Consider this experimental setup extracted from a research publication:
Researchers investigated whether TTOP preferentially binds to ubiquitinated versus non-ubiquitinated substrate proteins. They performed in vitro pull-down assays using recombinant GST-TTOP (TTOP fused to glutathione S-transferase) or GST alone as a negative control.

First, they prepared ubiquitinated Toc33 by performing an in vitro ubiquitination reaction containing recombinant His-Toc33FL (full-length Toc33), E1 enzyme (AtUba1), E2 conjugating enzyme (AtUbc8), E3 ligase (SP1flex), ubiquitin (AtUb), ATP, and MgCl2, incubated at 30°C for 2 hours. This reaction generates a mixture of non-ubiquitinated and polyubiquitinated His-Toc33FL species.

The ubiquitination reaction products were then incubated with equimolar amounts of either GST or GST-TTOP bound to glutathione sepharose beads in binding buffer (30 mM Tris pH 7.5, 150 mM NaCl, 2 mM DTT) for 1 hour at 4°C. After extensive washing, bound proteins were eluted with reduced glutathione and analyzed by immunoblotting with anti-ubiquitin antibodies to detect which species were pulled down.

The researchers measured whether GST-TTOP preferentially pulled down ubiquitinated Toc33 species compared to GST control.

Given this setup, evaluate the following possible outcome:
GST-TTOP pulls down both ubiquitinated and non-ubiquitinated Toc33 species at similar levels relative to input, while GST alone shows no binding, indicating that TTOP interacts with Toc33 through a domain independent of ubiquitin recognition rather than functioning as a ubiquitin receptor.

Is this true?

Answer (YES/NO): YES